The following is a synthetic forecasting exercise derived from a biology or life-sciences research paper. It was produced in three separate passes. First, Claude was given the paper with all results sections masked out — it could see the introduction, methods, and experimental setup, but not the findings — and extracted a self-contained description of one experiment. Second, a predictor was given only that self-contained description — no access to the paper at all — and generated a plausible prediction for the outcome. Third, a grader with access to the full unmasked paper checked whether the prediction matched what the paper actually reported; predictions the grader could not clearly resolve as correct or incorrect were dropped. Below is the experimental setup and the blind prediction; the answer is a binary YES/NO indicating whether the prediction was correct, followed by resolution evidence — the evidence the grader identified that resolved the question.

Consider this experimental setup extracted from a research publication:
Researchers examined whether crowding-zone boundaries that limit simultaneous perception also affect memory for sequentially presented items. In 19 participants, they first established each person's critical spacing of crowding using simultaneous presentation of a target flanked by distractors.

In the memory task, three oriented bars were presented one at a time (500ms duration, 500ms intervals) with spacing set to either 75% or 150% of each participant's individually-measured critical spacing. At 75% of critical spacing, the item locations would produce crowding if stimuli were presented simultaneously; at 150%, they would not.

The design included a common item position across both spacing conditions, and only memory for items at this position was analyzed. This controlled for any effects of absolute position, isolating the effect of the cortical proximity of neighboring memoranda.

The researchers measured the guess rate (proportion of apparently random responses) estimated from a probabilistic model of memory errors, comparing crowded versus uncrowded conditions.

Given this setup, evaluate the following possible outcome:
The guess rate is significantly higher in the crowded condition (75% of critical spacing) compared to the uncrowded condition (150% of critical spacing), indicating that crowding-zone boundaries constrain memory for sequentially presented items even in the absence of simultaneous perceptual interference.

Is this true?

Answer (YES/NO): NO